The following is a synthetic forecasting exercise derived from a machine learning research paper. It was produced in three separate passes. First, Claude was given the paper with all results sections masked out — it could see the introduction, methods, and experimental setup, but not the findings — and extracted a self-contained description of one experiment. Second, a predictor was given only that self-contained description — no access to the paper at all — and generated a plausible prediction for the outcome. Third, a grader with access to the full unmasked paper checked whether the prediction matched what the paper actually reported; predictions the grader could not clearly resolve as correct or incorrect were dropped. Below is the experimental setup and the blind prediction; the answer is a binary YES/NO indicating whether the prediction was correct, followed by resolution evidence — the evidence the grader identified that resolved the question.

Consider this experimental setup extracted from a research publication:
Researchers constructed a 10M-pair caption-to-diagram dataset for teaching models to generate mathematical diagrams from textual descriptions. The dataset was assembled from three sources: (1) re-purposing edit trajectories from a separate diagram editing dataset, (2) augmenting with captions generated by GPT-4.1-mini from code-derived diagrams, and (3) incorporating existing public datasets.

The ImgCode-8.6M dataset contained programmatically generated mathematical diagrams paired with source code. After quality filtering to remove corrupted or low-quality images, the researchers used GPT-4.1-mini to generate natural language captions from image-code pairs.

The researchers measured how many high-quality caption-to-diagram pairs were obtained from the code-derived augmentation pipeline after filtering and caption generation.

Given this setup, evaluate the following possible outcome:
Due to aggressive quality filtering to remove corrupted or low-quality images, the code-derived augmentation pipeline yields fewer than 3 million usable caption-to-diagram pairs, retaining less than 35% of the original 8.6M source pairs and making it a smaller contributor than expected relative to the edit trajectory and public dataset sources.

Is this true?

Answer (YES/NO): NO